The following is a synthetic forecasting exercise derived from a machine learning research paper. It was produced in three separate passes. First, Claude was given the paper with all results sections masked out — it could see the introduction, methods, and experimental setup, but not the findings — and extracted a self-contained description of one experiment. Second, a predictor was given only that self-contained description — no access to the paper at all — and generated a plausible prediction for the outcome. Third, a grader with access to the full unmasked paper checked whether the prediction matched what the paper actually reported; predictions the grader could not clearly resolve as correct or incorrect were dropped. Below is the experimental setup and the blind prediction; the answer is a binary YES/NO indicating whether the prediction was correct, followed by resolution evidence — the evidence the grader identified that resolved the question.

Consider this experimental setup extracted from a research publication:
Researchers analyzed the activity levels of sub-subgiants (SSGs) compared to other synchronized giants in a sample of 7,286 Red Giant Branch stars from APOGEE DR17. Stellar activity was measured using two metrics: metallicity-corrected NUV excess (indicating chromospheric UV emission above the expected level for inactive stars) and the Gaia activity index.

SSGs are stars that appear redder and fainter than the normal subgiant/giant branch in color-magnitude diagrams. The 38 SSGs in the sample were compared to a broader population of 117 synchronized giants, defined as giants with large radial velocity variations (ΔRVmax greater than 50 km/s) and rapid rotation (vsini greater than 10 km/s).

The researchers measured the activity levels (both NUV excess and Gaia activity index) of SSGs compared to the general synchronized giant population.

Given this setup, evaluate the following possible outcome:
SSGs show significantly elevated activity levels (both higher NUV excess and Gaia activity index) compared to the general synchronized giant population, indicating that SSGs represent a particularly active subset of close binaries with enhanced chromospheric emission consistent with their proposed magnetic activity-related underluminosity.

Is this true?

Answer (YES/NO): YES